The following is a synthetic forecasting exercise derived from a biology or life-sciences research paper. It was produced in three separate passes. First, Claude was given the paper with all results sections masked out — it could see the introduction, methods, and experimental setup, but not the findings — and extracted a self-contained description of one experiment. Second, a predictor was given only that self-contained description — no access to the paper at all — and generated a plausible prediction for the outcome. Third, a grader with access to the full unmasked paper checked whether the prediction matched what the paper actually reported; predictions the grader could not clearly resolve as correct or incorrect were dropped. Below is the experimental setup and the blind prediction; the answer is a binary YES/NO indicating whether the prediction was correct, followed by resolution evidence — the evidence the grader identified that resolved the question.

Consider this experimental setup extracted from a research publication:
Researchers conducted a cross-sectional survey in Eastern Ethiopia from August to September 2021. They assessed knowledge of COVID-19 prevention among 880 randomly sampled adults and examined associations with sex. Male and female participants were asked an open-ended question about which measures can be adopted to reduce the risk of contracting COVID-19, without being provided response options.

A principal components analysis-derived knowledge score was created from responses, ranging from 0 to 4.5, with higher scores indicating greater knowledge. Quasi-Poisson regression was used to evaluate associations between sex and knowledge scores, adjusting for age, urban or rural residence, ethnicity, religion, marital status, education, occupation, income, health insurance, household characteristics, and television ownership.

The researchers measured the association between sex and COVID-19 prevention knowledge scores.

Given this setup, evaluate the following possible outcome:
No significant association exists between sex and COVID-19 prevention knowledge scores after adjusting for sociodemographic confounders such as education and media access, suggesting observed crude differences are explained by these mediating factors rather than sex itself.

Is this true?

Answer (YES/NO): YES